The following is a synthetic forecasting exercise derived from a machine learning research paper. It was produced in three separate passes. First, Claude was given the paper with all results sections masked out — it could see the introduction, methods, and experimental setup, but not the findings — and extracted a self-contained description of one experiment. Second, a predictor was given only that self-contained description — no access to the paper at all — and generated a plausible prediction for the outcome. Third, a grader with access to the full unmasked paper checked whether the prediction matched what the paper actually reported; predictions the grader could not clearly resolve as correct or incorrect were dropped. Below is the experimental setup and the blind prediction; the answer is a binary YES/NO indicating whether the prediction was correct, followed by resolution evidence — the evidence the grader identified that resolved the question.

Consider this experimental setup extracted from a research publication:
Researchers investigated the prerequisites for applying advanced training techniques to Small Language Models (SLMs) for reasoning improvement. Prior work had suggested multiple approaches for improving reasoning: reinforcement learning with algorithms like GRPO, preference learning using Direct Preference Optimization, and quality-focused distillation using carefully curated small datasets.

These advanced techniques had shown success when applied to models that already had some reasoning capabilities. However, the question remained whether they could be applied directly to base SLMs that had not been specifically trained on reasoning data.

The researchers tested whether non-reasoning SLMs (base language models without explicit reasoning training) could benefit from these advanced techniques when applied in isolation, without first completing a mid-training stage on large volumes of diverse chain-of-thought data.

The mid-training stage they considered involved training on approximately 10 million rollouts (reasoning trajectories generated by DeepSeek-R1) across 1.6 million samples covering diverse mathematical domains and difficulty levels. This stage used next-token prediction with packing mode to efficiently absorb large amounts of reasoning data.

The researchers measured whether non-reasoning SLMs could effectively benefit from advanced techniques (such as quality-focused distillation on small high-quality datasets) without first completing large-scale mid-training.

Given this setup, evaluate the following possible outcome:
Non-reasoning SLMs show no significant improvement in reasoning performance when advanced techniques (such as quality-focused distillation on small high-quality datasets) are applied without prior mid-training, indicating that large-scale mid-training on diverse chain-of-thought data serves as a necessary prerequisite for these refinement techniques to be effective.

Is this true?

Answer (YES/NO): YES